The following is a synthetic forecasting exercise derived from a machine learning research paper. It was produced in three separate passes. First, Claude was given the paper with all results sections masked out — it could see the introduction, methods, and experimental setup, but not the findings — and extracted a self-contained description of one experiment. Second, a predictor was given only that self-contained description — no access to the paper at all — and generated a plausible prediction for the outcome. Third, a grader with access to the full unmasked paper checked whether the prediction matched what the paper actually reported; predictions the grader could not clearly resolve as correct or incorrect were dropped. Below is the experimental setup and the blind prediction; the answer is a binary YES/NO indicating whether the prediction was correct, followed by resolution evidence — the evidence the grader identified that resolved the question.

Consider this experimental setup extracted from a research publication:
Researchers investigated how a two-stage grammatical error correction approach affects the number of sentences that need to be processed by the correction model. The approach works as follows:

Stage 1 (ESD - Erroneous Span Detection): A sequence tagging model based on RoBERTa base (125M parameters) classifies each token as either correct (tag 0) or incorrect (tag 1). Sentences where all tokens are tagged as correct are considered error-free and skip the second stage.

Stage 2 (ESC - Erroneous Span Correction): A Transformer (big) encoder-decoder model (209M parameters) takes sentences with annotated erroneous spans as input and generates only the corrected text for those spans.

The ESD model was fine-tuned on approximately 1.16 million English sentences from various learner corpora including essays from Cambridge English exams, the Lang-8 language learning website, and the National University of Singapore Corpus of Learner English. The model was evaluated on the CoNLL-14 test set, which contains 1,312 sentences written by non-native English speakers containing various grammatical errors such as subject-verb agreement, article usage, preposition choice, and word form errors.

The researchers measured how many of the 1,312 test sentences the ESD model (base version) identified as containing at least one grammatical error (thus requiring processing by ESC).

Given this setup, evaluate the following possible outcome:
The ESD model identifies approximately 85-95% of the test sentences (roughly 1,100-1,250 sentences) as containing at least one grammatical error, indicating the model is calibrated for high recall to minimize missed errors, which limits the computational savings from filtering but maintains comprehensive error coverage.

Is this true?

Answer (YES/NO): NO